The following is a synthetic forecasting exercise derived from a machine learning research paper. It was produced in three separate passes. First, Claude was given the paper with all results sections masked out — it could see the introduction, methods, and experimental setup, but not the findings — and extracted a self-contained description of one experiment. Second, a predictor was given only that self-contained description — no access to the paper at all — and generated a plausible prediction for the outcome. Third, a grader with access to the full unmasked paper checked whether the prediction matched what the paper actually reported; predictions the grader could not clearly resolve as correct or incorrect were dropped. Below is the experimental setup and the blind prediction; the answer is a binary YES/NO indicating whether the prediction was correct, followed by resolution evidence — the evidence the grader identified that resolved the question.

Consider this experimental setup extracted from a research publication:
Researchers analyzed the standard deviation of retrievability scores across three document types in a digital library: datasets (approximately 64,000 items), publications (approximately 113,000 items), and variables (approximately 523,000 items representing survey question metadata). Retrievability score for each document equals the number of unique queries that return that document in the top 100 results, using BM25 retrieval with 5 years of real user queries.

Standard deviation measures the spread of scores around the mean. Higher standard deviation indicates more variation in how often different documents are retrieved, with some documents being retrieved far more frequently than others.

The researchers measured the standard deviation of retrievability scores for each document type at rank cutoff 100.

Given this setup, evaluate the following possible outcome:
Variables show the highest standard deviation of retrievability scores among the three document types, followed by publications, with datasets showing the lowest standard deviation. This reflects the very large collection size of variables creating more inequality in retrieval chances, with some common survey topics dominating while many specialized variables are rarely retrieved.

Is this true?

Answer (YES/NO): NO